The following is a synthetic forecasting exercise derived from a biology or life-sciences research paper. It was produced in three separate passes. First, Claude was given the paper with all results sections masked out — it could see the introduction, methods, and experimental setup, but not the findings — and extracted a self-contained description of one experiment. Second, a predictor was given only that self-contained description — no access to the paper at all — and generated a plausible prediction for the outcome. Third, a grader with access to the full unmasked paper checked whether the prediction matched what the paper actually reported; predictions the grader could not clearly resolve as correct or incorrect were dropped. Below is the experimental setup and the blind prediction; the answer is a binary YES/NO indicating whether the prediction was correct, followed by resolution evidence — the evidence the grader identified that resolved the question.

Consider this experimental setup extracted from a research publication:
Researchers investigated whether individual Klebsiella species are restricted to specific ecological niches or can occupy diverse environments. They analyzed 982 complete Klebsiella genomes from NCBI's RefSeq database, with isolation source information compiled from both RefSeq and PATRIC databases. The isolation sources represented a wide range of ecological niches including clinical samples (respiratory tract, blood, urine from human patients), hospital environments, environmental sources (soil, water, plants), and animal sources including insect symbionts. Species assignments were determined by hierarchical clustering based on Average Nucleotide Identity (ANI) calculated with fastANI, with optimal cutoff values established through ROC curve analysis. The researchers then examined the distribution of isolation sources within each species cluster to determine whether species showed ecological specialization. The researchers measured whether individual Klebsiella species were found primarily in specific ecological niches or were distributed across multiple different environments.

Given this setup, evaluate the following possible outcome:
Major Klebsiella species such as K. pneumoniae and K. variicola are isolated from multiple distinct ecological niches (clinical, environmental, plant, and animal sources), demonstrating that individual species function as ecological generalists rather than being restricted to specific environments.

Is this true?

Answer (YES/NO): YES